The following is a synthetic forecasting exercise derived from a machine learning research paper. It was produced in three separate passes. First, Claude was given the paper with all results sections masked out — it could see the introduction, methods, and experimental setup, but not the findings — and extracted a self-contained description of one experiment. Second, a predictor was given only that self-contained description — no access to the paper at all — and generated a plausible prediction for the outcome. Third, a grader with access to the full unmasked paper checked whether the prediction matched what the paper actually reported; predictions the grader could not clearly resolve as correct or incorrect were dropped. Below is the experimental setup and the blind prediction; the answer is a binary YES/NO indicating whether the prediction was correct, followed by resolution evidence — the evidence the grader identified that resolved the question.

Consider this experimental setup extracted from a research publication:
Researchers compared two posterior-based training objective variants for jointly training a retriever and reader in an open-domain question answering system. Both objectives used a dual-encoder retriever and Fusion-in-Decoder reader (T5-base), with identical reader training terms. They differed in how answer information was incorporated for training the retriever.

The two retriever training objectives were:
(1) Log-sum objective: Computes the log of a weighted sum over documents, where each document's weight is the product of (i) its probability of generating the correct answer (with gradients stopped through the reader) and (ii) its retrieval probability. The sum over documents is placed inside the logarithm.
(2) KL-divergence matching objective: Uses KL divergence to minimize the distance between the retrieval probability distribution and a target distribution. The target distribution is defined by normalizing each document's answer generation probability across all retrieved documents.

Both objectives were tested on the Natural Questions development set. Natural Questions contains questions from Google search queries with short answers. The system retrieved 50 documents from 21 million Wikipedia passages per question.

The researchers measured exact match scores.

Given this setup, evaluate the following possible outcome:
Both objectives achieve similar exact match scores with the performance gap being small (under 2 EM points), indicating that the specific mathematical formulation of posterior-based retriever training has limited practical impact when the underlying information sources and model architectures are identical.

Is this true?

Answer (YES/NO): YES